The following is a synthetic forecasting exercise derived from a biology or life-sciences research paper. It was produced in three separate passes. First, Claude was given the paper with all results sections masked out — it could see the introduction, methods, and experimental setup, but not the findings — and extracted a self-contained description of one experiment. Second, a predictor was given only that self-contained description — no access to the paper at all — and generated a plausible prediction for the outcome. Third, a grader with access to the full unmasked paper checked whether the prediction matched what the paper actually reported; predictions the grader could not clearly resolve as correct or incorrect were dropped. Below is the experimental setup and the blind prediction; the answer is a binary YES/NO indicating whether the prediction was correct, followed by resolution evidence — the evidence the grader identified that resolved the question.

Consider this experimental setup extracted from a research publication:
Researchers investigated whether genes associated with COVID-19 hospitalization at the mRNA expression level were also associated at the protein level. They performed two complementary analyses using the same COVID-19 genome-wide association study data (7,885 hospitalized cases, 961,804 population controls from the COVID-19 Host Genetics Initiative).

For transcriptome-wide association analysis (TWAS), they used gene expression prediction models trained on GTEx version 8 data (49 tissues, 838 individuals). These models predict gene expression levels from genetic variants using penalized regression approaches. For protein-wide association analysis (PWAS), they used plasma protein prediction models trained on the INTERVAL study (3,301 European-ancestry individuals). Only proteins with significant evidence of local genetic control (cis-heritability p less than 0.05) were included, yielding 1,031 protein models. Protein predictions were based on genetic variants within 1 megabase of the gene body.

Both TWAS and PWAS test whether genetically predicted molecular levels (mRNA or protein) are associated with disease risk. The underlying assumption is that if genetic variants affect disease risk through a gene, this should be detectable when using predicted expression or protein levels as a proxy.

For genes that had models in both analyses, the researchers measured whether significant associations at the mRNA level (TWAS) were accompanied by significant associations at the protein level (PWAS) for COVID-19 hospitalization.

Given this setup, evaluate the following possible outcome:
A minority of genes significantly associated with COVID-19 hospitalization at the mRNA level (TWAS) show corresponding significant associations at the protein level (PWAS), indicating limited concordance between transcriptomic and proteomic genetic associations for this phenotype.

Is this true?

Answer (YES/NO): YES